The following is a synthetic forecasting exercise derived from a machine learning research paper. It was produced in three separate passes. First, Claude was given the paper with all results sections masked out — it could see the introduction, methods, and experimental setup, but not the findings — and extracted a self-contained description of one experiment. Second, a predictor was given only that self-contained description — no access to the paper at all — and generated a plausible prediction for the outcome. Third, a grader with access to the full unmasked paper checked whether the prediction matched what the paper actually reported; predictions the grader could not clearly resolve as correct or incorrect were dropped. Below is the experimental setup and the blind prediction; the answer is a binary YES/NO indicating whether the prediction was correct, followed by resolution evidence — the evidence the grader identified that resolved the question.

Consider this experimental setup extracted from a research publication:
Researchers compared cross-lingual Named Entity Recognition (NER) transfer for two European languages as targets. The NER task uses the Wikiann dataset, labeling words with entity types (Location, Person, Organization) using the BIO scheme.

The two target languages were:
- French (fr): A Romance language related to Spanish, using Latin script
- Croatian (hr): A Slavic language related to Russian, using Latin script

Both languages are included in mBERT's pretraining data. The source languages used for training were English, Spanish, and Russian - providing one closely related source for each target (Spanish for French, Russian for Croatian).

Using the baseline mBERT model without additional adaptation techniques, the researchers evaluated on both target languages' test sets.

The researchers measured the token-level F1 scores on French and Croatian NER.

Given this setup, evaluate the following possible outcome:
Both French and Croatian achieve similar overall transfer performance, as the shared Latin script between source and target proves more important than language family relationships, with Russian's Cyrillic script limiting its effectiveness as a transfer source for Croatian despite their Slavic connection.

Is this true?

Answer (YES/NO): NO